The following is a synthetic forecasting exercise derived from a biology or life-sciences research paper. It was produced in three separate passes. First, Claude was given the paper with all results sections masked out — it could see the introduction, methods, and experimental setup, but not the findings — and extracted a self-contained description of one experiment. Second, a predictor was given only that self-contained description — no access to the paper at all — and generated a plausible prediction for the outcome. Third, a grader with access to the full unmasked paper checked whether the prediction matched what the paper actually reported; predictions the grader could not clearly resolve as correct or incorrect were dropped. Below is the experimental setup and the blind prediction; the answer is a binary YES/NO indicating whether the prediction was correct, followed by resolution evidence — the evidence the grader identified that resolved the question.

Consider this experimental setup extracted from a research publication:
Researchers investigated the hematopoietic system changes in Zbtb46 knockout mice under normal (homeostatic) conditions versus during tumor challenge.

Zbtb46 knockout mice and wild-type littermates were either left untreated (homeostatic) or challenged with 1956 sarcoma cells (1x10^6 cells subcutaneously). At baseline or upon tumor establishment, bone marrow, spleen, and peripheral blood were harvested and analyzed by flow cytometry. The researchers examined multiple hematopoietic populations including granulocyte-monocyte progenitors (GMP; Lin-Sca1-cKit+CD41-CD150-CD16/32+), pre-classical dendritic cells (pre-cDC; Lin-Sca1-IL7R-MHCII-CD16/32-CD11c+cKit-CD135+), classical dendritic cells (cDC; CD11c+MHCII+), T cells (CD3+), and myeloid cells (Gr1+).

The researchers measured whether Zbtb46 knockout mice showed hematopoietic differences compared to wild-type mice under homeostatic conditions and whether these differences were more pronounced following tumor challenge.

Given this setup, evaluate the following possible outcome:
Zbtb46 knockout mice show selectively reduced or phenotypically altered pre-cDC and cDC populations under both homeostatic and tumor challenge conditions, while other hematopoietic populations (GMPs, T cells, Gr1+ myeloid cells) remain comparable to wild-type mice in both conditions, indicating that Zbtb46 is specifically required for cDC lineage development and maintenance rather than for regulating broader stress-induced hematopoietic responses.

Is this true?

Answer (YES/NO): NO